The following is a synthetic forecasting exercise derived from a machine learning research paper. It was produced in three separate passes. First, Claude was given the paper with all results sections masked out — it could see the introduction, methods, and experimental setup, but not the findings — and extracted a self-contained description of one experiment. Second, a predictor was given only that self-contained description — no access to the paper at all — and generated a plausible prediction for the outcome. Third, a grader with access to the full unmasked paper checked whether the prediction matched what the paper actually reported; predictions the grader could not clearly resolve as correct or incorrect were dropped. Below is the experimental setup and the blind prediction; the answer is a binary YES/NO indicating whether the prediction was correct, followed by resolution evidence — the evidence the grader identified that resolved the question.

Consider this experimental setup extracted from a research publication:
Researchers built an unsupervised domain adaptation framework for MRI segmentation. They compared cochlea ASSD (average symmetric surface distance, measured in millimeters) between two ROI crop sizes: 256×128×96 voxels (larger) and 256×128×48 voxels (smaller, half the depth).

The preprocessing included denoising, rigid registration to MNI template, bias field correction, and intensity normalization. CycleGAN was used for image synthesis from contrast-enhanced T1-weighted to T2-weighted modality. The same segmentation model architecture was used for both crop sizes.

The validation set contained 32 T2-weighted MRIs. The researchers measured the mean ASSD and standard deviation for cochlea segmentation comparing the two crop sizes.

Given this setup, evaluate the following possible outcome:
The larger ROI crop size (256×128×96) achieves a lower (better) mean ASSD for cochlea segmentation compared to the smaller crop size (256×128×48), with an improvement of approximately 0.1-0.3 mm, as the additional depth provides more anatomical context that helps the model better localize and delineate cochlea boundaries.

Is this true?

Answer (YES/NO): NO